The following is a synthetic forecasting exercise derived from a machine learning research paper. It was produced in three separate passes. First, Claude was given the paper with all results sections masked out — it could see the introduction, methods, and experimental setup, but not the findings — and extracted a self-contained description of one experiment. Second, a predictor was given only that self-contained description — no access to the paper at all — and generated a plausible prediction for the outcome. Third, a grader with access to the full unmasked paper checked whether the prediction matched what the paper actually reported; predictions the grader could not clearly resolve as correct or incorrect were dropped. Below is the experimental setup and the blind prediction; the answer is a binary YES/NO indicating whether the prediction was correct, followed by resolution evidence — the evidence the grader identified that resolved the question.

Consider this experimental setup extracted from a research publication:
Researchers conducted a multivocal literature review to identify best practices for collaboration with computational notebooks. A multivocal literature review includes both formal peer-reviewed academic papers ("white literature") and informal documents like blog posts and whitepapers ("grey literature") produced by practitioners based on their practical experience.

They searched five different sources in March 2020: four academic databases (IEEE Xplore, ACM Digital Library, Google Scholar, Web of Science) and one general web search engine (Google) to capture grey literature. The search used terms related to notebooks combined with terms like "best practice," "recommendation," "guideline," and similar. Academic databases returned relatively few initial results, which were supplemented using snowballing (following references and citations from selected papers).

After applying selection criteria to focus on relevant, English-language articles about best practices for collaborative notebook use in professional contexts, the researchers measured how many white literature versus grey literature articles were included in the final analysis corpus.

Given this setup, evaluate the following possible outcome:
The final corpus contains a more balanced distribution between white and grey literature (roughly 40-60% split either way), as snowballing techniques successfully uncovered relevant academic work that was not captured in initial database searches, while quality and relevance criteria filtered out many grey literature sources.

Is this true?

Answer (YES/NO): NO